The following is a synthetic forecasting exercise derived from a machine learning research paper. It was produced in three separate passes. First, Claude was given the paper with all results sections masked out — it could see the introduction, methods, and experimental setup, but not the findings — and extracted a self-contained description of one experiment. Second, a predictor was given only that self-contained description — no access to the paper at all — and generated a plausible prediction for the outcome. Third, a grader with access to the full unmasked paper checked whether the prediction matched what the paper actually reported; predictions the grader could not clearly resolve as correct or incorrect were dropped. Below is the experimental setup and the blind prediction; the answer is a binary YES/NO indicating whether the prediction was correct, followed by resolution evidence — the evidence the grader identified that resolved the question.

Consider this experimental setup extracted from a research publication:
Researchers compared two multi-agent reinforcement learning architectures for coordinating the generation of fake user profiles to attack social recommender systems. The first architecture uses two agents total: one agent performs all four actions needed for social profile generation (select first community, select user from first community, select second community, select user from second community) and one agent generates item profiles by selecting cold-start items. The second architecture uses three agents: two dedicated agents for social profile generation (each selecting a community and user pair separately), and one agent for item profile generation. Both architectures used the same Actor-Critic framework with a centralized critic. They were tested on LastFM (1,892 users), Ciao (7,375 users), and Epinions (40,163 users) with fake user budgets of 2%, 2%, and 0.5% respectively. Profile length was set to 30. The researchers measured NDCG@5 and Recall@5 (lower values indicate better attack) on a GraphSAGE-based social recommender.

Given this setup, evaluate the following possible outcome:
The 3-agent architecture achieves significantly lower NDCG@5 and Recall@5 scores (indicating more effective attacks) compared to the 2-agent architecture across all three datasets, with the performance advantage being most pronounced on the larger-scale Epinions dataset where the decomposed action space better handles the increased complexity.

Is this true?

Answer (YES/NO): NO